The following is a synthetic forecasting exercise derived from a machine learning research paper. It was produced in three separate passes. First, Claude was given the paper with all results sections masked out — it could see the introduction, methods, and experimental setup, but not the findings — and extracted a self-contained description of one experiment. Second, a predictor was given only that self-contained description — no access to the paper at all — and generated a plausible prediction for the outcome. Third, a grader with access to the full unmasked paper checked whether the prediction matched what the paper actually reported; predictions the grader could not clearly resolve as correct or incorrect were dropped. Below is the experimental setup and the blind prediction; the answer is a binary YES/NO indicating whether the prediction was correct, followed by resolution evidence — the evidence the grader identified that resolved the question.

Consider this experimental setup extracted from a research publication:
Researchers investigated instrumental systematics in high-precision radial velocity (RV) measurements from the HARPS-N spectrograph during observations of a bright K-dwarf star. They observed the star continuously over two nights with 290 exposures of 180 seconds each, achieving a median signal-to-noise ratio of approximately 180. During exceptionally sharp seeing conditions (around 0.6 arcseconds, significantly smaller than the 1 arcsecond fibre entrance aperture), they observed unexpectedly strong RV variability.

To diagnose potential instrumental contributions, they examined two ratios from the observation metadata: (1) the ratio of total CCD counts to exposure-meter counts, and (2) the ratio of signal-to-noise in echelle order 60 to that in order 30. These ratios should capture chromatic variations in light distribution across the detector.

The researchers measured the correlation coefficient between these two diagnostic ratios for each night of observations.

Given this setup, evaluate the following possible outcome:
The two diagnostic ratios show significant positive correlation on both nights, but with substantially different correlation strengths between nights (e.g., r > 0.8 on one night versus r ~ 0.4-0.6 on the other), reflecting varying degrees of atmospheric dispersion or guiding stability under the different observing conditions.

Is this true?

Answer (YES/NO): NO